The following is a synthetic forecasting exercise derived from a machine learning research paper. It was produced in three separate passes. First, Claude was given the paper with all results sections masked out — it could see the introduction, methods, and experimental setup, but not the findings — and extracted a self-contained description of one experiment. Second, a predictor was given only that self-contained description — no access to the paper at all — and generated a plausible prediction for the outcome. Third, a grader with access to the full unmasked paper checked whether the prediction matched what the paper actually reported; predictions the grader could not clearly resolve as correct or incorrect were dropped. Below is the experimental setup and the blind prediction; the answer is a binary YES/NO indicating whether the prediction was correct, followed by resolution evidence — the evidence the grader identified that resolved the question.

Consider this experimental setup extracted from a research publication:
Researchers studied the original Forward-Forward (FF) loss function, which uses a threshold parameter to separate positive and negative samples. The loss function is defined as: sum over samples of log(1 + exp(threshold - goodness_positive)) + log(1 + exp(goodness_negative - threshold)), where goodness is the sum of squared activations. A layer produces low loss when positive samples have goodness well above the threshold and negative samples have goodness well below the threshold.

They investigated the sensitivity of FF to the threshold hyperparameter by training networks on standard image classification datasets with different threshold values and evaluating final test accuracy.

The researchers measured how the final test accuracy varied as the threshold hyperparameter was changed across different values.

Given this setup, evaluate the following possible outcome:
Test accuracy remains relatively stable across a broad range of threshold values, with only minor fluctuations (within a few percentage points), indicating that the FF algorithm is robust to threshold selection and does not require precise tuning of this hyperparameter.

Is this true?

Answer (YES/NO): NO